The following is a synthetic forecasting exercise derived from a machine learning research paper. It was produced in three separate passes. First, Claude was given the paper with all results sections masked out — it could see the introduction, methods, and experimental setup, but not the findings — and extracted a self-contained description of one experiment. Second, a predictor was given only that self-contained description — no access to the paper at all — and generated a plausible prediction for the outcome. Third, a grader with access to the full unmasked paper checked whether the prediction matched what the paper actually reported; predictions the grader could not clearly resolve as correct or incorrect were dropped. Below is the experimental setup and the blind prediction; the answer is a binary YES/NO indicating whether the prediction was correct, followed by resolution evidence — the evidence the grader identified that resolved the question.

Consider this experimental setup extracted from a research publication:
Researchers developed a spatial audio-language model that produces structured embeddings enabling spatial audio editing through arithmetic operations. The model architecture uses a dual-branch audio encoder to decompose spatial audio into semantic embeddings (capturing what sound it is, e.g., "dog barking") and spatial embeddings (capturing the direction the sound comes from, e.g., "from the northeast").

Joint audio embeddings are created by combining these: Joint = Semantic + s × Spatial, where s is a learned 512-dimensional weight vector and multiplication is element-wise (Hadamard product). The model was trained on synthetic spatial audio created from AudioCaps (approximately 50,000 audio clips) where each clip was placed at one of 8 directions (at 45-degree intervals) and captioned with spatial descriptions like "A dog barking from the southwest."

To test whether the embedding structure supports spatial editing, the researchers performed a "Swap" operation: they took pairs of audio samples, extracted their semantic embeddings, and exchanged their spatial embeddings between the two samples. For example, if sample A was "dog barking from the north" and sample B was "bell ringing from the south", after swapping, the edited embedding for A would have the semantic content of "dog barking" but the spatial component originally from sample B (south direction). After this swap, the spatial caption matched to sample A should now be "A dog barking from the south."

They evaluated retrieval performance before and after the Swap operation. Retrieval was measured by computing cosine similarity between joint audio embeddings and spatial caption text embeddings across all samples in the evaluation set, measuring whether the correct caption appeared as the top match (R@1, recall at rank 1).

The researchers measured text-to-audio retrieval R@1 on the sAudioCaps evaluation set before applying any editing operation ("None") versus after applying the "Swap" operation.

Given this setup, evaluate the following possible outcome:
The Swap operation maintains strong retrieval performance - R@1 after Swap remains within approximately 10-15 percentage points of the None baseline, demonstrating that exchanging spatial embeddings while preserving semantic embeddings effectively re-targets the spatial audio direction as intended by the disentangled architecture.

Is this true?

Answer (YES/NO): YES